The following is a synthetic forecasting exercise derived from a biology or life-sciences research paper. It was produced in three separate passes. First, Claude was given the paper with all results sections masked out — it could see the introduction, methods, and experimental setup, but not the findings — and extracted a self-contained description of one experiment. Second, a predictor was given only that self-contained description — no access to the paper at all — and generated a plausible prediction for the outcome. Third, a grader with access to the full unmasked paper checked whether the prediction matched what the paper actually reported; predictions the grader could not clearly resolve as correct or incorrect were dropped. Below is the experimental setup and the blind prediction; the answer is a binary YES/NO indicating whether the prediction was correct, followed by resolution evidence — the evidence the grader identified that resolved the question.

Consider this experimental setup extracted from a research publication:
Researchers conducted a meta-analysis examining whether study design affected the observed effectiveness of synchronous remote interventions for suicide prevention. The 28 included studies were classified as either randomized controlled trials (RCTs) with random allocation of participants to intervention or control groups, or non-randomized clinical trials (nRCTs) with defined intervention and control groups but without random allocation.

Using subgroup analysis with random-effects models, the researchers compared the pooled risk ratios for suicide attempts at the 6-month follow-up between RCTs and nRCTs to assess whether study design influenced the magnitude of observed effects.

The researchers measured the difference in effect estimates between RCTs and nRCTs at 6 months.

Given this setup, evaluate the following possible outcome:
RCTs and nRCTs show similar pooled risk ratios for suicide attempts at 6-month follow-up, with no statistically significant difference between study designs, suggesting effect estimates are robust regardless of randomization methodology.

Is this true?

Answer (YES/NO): NO